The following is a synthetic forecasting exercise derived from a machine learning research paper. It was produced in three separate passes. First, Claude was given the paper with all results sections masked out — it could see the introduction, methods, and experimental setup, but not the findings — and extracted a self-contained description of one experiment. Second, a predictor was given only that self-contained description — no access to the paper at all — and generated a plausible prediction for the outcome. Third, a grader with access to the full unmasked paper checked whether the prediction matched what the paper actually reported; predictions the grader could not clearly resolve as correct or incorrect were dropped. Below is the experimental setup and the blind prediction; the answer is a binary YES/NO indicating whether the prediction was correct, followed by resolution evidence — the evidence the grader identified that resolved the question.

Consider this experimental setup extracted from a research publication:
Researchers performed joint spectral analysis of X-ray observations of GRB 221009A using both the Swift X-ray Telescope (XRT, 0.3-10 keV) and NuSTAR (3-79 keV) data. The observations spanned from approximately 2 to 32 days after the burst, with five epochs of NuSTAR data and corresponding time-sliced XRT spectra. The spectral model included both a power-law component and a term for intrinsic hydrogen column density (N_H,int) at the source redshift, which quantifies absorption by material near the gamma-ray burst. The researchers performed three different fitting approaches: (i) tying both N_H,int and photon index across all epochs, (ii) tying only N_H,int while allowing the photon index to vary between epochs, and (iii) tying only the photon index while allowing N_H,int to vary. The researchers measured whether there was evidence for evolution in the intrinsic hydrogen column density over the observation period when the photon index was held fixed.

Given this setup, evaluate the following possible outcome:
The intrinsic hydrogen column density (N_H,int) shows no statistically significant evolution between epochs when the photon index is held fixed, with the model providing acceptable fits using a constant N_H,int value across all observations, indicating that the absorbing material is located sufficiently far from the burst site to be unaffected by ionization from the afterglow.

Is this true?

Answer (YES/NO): YES